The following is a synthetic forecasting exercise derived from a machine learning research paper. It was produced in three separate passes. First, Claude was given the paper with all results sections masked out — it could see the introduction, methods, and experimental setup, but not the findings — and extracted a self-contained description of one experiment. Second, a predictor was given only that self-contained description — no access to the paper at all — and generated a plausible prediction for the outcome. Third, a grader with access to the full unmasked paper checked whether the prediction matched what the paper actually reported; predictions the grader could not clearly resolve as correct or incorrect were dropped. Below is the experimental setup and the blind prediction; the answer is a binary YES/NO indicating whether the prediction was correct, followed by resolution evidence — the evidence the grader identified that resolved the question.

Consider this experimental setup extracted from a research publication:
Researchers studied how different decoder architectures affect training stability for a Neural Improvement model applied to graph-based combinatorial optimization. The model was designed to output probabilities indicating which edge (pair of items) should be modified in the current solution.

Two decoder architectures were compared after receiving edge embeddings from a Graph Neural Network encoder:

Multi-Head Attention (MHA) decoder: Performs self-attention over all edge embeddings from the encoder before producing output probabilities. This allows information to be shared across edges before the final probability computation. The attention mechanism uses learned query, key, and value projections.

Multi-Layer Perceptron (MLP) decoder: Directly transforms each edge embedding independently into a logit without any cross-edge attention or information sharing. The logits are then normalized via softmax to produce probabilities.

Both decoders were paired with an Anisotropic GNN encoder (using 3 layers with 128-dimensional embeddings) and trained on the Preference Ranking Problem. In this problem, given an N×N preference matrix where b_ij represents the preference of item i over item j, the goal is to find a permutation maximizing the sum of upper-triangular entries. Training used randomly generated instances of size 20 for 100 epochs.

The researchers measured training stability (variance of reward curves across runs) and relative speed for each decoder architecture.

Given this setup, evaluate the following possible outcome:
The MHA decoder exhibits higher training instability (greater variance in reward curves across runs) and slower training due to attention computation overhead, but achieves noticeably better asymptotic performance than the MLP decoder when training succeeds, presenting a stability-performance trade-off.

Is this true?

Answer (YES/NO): NO